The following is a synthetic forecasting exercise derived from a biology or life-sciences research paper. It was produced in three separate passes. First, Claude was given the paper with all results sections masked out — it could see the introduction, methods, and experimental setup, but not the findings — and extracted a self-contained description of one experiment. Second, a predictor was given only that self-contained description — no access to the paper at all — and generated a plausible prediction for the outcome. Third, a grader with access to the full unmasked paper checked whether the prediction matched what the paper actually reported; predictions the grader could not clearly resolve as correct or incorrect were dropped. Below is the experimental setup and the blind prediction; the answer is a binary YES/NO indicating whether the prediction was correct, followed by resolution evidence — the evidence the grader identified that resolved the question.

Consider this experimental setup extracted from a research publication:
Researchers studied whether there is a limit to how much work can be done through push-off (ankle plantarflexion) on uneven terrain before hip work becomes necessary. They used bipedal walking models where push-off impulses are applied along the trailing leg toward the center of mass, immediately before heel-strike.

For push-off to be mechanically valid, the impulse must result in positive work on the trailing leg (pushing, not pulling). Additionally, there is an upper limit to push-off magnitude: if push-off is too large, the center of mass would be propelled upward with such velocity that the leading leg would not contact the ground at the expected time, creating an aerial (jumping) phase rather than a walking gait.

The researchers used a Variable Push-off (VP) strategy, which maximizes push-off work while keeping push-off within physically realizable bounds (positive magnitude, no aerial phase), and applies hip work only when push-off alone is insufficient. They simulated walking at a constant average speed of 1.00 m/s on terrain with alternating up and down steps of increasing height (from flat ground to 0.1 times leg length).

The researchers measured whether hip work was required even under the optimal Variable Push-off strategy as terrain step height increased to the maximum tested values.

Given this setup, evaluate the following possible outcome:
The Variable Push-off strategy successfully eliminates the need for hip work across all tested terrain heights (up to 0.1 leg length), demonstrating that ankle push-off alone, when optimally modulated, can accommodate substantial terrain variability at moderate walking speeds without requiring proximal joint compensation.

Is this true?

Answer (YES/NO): NO